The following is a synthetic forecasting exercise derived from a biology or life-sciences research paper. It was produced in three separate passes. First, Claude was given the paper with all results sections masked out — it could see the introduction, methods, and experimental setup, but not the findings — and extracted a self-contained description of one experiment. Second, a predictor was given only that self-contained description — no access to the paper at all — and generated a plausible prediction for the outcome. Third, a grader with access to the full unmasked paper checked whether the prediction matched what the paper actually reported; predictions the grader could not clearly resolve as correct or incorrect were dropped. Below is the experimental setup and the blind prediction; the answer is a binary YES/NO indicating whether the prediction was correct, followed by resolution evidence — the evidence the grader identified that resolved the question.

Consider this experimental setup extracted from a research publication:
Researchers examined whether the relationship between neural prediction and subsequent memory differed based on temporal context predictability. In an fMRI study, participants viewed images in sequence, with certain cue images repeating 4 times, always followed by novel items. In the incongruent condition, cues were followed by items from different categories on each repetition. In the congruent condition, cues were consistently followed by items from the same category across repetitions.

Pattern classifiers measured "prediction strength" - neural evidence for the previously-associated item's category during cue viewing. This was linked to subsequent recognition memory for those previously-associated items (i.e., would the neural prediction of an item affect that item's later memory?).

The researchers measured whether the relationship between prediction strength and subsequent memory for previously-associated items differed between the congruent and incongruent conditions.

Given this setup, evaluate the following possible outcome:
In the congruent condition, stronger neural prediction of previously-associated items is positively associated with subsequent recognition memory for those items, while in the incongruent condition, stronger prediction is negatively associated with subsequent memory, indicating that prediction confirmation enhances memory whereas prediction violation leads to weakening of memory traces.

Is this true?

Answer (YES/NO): NO